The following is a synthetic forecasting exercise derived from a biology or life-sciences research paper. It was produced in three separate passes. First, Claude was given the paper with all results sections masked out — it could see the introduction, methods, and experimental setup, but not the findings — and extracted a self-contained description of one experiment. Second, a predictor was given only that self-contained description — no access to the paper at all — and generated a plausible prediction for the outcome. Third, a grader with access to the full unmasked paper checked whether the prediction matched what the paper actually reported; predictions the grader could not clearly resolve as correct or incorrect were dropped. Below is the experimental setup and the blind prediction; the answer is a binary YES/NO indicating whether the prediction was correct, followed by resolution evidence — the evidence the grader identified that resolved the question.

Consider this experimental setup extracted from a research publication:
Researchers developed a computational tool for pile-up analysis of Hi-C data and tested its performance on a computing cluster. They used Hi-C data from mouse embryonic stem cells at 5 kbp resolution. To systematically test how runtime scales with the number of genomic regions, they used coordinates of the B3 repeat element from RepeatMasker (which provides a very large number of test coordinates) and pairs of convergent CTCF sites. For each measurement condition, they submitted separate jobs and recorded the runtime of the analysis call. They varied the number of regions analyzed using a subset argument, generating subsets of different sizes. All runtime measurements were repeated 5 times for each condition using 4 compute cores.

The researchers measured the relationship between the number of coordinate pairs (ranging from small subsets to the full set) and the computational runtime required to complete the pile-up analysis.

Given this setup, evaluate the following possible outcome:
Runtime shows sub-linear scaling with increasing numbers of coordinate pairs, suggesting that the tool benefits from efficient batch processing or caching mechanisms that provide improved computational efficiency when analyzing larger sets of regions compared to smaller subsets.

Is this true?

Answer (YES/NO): NO